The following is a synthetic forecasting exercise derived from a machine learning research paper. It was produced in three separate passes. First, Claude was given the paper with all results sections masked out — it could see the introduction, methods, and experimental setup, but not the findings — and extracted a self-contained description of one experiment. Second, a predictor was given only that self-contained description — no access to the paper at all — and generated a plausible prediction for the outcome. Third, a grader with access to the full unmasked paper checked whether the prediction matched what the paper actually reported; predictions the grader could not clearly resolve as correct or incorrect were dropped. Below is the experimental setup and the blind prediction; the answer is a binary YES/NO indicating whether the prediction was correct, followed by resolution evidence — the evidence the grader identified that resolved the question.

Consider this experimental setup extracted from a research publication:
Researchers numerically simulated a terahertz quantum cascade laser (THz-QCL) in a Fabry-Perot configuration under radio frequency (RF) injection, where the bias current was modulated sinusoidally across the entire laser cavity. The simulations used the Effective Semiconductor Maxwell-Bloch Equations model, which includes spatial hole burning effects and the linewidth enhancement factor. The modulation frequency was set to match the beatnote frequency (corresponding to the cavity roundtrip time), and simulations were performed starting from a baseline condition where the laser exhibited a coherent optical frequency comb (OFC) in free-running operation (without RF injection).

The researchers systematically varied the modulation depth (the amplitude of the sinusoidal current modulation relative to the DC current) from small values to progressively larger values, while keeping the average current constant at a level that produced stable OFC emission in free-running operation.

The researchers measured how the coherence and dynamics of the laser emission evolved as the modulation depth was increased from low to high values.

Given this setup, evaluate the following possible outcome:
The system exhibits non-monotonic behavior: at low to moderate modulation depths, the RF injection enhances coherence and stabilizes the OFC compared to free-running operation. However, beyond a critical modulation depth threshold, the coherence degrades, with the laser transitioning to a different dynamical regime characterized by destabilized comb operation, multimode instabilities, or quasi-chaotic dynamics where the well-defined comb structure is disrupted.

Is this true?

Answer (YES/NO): NO